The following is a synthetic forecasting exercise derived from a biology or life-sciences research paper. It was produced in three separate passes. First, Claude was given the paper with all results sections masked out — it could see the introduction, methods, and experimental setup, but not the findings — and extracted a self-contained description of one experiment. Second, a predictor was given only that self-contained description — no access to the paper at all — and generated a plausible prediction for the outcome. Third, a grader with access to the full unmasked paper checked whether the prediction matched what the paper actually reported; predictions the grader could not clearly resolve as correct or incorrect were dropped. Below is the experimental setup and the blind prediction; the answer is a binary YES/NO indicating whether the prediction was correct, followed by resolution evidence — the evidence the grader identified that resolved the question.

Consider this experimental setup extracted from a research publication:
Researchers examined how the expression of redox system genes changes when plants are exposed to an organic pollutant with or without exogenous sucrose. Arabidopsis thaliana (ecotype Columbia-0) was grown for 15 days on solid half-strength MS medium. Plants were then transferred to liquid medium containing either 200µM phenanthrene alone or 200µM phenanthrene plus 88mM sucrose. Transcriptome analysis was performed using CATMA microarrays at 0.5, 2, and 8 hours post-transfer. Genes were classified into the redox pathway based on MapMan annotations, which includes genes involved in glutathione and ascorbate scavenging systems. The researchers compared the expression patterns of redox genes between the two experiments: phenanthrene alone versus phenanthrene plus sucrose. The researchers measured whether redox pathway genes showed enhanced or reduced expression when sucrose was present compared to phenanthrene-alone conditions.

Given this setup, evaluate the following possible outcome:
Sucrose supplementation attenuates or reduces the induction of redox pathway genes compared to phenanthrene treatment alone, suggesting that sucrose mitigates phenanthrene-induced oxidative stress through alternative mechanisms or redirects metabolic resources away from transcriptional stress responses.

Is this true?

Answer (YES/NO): NO